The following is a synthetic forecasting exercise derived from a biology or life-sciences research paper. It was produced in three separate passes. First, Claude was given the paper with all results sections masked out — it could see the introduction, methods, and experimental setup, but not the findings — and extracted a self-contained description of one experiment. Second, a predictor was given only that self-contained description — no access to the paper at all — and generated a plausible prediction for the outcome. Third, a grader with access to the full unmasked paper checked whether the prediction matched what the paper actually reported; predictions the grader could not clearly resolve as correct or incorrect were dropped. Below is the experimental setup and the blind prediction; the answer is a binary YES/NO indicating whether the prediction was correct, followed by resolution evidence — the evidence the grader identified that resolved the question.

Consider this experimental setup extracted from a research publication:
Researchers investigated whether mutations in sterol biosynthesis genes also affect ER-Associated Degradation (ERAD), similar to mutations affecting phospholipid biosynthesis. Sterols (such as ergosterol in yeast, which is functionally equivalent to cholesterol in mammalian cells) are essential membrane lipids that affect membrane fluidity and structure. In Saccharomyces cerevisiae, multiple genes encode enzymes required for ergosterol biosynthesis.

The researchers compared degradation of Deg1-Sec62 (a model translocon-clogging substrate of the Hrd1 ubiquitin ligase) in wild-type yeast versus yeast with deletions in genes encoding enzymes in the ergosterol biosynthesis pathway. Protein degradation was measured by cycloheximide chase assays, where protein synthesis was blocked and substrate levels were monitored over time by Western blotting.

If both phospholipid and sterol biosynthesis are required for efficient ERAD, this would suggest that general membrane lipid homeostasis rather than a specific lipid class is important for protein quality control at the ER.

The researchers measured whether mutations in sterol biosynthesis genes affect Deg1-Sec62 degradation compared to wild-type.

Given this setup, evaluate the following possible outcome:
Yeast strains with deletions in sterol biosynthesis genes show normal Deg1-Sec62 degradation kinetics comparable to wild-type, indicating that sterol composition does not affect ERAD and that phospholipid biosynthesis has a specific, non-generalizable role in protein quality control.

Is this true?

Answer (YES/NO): NO